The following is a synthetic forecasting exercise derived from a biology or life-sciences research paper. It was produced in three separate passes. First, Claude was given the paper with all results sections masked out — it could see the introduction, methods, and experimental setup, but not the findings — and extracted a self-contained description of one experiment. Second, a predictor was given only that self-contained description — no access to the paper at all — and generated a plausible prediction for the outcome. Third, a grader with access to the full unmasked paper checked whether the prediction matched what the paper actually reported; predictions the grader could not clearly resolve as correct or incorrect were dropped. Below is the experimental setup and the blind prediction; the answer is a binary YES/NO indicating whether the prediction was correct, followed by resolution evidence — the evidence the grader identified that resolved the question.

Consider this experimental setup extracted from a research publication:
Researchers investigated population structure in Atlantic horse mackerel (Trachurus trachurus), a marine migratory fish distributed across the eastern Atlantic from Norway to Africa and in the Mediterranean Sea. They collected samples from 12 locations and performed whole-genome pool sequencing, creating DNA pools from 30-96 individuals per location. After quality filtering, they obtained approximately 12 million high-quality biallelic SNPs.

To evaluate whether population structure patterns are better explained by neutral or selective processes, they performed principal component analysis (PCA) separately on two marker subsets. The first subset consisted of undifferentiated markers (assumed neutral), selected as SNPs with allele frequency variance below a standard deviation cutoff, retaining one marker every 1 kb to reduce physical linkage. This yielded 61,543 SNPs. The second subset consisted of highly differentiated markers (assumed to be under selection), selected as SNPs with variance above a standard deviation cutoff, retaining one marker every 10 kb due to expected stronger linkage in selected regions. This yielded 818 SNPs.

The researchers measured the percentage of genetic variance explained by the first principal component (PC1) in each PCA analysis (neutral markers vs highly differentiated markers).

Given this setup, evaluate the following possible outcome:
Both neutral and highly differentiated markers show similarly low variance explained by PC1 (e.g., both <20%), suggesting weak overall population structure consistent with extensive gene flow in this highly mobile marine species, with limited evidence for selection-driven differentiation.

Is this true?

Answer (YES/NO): NO